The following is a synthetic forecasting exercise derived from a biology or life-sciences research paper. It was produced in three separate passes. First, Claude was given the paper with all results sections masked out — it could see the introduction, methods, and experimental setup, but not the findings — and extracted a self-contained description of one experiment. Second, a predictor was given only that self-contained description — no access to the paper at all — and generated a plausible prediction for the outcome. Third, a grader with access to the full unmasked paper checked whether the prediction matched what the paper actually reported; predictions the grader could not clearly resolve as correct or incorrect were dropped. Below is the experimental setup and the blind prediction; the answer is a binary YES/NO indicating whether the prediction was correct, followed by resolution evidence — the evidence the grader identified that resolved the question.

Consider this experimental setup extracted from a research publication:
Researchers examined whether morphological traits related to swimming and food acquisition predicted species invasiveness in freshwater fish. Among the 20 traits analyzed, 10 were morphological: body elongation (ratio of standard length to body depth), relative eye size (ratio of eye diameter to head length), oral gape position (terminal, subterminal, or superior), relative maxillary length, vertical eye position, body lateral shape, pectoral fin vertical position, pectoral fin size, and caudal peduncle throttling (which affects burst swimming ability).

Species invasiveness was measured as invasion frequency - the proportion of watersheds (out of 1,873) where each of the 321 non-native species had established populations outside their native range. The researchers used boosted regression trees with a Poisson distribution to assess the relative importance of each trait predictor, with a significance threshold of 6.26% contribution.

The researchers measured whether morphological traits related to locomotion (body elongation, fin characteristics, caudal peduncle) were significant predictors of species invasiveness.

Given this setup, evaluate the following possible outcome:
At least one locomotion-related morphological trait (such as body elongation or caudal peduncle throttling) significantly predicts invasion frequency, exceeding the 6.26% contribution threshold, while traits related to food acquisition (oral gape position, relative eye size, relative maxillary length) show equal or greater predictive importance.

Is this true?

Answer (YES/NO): NO